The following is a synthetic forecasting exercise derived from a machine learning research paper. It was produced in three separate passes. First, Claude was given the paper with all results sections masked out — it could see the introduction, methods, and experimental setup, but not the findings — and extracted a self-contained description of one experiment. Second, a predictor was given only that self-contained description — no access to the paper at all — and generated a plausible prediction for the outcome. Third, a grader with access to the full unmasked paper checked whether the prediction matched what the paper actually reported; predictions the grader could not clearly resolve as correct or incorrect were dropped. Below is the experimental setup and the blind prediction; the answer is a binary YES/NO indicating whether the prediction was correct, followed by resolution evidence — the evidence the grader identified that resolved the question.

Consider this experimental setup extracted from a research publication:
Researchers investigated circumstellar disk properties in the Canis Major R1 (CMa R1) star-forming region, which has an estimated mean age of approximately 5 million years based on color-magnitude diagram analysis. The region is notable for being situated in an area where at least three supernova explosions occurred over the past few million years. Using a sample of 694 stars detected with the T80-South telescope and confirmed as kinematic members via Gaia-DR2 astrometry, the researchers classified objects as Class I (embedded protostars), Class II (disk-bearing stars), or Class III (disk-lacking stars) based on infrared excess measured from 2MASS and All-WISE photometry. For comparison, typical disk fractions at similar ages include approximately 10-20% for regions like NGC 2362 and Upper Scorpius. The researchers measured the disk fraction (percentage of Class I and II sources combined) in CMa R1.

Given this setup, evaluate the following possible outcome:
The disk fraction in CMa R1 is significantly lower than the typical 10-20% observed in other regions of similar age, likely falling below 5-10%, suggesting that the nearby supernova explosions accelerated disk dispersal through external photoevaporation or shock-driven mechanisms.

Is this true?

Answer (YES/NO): YES